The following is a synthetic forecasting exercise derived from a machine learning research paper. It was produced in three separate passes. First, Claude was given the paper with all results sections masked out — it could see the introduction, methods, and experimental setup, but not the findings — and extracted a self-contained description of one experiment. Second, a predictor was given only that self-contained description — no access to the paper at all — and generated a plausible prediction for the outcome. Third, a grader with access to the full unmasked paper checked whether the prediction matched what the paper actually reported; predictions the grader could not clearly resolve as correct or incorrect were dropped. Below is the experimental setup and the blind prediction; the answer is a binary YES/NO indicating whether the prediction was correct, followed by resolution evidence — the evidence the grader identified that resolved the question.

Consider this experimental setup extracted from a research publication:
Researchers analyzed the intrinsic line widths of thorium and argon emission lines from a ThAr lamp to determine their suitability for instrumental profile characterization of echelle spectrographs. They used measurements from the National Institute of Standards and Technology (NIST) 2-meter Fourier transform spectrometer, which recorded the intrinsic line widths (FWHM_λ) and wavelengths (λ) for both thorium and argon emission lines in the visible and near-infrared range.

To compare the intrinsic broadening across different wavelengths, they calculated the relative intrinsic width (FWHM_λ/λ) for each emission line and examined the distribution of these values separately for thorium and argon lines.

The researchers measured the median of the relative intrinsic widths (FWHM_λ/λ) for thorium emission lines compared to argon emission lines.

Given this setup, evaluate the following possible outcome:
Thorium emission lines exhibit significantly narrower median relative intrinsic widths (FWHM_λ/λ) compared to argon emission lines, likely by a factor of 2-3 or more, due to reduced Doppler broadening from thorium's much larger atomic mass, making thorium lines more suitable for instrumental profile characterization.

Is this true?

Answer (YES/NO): YES